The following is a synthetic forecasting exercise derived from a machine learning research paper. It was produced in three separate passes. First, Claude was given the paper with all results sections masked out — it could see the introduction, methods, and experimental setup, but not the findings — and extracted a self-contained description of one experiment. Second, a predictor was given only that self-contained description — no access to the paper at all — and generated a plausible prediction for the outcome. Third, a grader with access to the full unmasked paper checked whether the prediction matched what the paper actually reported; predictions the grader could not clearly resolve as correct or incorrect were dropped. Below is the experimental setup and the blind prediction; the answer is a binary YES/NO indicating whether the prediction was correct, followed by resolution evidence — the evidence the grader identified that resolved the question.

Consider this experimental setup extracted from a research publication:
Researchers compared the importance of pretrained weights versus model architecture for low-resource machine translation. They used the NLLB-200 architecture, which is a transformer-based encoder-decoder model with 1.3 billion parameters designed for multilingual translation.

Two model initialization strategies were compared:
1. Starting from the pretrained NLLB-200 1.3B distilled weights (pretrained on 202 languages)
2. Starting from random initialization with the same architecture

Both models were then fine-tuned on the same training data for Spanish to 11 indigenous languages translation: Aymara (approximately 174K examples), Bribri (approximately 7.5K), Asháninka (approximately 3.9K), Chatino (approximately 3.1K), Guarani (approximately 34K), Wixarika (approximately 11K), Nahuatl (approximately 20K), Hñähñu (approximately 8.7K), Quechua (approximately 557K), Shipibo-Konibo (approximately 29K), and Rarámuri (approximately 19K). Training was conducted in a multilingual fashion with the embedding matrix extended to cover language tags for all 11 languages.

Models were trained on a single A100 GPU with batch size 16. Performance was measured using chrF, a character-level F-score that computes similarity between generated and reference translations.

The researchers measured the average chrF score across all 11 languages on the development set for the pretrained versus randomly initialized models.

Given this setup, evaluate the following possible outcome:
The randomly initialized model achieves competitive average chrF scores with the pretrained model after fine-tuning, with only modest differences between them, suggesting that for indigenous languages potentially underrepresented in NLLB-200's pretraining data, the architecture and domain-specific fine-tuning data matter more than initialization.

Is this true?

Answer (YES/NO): NO